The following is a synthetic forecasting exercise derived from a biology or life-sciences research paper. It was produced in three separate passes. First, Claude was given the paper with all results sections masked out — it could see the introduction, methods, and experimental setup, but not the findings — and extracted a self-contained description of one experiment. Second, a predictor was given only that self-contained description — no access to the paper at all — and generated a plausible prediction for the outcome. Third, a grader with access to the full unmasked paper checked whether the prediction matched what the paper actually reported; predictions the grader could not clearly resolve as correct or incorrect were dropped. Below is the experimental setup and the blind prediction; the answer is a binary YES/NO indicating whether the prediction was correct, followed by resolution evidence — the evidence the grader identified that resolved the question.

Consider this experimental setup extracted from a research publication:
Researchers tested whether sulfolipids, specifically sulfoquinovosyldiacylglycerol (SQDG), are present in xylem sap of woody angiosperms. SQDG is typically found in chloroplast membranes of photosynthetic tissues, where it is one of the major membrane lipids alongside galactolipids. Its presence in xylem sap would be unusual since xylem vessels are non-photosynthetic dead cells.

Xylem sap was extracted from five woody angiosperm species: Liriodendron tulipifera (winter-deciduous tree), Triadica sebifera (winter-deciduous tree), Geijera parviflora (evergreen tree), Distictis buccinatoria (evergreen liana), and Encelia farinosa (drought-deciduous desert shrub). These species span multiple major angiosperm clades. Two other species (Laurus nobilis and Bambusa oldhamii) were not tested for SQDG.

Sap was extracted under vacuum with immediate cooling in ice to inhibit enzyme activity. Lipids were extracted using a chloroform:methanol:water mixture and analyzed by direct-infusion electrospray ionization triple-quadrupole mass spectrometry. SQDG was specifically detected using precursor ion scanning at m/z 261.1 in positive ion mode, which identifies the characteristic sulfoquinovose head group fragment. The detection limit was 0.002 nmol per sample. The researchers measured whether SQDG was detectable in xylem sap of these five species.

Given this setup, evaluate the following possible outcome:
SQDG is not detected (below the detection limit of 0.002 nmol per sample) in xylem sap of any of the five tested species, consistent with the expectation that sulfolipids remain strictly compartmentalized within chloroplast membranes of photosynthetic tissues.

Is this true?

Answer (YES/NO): NO